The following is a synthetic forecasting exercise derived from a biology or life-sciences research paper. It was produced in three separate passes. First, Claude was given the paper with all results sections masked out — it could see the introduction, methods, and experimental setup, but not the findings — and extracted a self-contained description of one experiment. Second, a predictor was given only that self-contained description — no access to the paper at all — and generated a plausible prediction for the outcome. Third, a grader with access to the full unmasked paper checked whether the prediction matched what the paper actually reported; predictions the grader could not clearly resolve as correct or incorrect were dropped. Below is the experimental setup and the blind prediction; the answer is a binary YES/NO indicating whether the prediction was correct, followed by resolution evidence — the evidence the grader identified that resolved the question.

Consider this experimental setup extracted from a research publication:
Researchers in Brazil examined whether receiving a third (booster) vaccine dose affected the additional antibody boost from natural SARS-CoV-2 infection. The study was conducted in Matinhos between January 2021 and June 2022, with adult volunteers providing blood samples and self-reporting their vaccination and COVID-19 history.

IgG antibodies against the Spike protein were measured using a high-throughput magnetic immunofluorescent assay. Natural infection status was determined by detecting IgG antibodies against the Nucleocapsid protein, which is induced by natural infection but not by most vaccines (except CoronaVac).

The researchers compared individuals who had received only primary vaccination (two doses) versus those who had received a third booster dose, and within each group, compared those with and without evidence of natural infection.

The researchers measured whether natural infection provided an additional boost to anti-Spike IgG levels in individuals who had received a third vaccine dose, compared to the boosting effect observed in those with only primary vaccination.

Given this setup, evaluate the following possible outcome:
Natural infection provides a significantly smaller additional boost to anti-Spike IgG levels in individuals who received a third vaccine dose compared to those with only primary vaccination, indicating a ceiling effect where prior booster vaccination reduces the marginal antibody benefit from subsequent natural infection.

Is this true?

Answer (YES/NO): YES